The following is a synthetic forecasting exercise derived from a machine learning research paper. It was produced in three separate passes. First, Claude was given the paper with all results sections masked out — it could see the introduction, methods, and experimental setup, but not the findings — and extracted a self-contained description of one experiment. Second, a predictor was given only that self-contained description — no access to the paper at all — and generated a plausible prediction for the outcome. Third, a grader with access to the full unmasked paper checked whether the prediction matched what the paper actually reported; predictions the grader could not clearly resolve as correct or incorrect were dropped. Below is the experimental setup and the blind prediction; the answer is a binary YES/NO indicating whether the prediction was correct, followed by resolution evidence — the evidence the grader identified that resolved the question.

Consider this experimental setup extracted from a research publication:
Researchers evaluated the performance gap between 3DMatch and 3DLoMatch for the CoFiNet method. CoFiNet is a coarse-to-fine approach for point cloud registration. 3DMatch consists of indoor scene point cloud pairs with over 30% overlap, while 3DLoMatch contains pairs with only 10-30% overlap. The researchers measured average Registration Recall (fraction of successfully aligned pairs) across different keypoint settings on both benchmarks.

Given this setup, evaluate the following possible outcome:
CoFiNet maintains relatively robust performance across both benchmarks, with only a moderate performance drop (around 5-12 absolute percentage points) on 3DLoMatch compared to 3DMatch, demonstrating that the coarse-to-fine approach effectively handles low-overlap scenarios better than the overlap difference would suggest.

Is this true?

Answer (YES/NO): NO